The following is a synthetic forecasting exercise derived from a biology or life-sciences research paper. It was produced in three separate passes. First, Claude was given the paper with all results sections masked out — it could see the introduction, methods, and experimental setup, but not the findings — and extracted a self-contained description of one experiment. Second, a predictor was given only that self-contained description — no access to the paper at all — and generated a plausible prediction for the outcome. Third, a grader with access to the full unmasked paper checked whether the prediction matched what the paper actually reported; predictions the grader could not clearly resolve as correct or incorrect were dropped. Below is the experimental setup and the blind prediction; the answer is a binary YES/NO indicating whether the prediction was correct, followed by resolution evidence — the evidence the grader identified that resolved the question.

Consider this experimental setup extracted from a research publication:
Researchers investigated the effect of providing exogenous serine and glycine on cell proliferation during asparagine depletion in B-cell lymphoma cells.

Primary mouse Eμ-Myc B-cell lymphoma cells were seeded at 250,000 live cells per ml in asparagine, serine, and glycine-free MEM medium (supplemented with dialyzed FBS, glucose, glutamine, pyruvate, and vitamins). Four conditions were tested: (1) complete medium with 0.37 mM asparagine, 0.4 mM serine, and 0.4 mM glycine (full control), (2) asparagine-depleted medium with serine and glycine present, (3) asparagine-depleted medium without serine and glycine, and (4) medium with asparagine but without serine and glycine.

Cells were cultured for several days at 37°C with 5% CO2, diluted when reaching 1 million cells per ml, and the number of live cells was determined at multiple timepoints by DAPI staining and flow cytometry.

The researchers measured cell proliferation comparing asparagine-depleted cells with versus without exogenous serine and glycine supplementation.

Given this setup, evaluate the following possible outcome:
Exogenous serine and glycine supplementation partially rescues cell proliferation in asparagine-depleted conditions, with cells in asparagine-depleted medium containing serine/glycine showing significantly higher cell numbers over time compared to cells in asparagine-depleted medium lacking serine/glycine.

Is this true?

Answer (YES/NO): NO